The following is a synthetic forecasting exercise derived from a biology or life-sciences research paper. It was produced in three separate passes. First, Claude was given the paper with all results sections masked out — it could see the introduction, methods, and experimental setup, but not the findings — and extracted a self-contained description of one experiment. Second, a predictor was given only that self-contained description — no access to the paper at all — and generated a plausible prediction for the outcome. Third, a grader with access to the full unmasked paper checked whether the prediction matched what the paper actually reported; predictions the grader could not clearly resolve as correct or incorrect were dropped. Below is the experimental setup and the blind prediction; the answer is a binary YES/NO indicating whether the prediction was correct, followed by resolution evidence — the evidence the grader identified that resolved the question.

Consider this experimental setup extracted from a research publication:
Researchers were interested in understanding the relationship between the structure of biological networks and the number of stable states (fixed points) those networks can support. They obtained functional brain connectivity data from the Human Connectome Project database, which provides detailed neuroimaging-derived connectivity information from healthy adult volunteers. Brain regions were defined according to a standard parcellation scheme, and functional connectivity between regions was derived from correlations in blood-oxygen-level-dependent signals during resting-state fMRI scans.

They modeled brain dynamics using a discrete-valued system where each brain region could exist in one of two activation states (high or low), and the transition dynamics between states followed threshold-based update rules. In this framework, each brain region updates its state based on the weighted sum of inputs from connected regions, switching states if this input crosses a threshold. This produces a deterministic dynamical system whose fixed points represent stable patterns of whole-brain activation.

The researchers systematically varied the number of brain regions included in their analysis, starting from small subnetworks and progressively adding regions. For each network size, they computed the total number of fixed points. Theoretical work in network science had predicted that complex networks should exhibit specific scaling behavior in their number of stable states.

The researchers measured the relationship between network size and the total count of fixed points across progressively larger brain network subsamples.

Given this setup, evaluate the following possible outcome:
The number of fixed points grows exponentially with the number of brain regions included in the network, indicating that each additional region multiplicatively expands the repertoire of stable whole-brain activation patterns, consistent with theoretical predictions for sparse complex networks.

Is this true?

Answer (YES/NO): YES